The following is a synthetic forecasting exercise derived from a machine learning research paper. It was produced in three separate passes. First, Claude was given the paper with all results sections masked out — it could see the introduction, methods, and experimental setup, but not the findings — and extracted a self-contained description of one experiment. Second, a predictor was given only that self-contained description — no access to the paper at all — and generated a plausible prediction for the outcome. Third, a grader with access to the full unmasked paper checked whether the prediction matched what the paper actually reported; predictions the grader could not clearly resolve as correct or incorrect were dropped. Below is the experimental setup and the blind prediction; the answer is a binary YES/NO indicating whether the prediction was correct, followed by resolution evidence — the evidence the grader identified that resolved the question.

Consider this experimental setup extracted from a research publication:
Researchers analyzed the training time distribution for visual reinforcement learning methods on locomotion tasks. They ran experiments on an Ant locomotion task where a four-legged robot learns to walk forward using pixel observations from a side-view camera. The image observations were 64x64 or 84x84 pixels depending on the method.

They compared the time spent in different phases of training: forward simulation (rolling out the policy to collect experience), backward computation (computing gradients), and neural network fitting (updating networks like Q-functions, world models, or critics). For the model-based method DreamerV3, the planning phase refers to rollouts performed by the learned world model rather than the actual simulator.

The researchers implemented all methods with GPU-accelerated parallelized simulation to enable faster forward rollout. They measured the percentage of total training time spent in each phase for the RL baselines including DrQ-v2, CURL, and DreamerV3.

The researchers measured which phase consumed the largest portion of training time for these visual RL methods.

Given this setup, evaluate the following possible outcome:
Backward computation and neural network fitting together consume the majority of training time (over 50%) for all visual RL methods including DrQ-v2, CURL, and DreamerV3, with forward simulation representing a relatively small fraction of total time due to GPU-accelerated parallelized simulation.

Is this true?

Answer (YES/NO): YES